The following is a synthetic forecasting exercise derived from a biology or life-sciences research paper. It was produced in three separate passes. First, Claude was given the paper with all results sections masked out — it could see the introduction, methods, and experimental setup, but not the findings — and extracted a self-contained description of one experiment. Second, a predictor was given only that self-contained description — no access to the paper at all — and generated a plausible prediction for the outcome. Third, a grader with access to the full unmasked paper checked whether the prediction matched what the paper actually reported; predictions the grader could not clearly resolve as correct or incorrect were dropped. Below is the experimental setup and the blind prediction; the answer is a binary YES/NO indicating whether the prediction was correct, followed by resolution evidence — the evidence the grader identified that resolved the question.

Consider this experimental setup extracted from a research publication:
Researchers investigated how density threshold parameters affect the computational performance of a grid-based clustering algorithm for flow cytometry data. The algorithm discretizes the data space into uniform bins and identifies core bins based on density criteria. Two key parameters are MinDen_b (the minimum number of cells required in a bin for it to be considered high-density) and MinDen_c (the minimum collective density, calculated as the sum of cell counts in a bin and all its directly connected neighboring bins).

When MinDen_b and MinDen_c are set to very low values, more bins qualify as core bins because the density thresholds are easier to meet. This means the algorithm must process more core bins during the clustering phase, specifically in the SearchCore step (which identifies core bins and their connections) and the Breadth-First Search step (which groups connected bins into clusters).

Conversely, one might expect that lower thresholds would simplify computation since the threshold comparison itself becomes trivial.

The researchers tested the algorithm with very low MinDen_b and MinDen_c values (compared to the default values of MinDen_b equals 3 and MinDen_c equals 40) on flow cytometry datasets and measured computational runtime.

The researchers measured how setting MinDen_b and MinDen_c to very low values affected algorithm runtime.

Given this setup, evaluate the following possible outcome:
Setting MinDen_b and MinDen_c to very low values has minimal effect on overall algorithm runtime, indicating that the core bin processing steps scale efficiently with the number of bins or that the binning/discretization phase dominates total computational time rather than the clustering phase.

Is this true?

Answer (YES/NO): YES